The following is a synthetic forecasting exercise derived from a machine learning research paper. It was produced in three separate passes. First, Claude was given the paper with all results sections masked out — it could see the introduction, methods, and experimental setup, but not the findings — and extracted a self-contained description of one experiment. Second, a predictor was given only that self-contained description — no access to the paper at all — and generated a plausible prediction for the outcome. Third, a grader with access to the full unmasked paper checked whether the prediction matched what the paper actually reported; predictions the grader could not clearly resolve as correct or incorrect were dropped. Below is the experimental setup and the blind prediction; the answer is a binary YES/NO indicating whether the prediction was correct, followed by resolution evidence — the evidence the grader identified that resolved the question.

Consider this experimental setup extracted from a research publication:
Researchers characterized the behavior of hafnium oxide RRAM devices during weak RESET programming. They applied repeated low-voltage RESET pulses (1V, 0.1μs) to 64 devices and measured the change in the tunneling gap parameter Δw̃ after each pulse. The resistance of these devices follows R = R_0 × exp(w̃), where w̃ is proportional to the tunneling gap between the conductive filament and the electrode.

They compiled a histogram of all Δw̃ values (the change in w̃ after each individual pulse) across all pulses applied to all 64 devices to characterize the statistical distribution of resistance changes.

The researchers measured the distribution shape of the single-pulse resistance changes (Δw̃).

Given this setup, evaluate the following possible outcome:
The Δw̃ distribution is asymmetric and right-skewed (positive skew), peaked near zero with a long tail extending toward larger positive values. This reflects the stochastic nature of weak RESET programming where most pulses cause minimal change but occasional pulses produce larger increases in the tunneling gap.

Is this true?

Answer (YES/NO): NO